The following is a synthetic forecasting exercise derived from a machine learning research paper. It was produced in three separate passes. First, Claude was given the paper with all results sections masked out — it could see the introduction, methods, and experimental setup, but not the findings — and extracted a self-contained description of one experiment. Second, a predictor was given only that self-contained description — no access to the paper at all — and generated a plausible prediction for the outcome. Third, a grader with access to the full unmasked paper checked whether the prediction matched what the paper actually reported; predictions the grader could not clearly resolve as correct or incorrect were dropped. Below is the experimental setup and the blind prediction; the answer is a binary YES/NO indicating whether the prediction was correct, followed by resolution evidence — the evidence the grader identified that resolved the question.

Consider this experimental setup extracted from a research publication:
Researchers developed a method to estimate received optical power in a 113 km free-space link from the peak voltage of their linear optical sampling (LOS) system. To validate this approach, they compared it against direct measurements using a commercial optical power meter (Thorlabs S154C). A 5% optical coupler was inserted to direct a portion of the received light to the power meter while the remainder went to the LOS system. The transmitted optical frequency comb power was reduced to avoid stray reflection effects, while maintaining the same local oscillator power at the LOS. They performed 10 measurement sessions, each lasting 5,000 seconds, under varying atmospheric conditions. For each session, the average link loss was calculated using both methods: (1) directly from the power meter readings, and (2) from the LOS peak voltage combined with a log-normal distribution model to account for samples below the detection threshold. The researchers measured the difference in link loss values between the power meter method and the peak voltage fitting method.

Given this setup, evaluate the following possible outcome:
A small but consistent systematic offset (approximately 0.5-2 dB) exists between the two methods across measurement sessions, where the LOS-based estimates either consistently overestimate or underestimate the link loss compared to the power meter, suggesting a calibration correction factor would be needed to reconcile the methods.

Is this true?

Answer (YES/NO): YES